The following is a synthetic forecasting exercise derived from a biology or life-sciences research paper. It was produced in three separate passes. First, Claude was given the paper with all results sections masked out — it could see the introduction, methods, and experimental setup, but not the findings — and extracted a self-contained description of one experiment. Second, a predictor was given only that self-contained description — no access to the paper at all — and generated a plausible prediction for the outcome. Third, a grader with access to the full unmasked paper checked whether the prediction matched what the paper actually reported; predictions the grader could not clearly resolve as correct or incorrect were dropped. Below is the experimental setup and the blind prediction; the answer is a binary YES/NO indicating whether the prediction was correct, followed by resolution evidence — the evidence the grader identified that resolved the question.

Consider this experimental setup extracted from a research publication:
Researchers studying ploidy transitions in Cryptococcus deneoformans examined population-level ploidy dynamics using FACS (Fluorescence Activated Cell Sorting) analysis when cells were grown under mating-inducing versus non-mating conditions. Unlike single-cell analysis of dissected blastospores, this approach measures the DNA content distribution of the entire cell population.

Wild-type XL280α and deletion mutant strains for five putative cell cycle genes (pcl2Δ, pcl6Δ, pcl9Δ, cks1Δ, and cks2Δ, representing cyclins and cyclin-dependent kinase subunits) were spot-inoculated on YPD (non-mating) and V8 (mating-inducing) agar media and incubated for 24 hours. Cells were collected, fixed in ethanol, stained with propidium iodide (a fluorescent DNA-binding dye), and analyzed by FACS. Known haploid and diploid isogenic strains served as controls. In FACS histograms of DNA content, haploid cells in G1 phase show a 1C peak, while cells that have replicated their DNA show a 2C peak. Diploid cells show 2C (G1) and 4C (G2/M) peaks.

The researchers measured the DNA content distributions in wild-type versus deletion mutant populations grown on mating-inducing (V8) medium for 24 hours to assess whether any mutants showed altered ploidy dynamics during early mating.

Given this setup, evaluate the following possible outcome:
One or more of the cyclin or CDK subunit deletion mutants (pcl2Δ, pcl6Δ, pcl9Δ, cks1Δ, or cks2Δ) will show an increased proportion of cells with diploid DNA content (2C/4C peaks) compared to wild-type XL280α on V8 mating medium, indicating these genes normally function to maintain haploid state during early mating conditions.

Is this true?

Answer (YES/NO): NO